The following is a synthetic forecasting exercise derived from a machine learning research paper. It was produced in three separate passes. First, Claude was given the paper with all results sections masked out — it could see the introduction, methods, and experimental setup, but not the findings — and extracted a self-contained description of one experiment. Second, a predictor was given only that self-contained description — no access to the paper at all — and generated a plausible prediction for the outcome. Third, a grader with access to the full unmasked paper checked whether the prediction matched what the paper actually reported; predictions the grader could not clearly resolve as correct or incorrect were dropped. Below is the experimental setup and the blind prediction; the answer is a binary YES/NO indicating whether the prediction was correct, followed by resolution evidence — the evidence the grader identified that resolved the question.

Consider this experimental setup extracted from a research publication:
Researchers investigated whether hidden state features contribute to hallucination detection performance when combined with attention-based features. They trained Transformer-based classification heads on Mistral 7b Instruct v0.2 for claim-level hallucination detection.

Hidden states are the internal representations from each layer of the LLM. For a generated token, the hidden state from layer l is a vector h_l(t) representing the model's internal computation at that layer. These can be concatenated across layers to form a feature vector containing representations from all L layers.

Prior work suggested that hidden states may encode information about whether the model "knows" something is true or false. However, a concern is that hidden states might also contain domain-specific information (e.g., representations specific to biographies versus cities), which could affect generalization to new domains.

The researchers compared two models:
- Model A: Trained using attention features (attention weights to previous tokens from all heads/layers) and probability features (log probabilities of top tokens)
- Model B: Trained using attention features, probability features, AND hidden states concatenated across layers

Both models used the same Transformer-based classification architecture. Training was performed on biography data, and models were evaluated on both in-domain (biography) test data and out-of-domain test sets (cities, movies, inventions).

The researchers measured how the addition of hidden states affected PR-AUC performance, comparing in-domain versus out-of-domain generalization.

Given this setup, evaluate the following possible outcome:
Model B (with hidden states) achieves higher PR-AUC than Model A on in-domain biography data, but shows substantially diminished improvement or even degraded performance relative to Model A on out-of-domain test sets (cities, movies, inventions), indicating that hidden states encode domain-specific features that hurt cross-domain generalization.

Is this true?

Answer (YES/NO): NO